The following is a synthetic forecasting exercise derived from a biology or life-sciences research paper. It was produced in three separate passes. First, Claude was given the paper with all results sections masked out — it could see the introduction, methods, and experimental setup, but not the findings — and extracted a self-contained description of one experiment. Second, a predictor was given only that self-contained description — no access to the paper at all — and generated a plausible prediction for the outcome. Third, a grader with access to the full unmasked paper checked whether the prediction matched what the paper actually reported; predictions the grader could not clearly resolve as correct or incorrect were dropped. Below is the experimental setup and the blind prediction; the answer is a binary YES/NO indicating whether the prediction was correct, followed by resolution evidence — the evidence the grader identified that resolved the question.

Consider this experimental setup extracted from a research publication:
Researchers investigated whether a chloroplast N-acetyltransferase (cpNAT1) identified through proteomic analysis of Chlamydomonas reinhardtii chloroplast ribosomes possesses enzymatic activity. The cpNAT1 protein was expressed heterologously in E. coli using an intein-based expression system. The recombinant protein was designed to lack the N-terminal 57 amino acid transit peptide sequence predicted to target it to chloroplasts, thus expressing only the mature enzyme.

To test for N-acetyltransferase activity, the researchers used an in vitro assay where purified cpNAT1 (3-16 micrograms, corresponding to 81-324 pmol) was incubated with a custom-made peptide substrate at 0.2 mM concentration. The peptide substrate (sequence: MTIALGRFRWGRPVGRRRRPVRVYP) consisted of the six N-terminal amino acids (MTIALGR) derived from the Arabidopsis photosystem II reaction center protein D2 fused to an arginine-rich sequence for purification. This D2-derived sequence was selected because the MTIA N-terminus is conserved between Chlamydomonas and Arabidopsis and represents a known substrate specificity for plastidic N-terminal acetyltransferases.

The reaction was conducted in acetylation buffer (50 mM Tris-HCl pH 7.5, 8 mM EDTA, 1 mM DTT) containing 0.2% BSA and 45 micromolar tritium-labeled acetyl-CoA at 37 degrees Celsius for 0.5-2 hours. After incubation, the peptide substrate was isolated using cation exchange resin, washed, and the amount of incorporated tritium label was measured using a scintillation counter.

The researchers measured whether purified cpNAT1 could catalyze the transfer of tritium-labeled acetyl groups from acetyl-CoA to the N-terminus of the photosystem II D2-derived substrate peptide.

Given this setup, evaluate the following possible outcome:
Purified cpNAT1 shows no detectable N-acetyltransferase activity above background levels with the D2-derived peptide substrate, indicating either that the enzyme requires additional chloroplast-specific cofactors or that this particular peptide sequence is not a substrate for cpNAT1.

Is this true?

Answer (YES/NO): NO